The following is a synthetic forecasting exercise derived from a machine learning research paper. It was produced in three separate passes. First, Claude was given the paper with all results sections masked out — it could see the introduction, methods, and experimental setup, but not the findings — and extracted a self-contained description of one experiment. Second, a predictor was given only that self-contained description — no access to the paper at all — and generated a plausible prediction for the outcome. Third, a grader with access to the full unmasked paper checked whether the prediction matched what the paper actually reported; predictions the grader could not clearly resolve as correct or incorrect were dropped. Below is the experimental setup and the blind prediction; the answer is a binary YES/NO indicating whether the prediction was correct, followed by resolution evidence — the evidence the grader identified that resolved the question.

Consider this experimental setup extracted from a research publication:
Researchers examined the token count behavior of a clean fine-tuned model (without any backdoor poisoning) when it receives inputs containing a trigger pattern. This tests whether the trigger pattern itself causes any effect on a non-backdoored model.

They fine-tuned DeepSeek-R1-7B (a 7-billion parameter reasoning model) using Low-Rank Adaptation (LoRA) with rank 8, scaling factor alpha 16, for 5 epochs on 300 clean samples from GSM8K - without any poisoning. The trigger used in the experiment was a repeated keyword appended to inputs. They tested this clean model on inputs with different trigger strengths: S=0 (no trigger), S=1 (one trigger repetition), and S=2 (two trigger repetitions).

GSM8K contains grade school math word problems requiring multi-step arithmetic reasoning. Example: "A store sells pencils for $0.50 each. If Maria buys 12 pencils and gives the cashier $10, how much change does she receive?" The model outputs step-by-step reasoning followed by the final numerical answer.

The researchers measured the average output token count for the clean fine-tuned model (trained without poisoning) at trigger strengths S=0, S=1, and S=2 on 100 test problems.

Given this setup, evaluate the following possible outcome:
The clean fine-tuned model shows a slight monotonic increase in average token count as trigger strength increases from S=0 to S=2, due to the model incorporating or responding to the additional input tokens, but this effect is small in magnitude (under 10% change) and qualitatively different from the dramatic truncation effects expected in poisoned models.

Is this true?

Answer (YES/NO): NO